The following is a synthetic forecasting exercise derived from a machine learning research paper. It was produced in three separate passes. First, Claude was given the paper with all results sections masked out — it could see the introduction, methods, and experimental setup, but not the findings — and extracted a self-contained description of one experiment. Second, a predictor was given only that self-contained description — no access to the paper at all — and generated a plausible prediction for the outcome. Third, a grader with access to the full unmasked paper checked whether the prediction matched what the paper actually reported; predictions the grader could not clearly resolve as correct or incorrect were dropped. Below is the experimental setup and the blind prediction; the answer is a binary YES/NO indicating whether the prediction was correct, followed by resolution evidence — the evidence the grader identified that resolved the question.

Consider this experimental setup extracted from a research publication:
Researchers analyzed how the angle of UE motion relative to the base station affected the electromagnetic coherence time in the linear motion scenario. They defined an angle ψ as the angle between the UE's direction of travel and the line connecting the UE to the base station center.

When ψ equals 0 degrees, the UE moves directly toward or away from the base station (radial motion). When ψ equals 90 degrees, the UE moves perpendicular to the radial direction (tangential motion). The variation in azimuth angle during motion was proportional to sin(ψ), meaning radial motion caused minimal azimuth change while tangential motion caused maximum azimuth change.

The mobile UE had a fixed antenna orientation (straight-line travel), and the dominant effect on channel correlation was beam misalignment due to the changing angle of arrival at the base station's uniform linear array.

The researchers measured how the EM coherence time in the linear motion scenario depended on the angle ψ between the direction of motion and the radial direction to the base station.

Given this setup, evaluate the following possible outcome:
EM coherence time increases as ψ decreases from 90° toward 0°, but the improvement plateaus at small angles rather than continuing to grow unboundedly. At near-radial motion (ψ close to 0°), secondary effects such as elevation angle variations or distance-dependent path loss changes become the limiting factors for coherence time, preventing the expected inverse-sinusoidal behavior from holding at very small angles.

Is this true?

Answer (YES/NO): NO